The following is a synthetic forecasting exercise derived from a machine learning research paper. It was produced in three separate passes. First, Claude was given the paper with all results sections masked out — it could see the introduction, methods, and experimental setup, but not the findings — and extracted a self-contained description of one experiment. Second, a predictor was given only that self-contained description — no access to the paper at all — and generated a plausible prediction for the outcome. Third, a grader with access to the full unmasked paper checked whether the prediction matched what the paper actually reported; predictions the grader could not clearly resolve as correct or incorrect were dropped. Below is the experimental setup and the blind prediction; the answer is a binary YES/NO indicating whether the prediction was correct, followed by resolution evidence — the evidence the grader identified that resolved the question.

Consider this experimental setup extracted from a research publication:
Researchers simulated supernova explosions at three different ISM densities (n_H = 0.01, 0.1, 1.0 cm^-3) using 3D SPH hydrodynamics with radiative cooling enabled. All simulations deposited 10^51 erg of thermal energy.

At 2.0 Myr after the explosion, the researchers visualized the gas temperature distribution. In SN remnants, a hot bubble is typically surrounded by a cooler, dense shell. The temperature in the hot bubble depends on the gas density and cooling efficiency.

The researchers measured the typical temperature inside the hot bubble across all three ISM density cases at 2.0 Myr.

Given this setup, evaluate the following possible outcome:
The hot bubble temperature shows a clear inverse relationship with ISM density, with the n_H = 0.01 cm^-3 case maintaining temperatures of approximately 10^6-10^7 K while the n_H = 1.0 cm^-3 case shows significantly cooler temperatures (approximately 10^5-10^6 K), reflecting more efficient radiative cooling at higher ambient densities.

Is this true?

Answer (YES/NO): NO